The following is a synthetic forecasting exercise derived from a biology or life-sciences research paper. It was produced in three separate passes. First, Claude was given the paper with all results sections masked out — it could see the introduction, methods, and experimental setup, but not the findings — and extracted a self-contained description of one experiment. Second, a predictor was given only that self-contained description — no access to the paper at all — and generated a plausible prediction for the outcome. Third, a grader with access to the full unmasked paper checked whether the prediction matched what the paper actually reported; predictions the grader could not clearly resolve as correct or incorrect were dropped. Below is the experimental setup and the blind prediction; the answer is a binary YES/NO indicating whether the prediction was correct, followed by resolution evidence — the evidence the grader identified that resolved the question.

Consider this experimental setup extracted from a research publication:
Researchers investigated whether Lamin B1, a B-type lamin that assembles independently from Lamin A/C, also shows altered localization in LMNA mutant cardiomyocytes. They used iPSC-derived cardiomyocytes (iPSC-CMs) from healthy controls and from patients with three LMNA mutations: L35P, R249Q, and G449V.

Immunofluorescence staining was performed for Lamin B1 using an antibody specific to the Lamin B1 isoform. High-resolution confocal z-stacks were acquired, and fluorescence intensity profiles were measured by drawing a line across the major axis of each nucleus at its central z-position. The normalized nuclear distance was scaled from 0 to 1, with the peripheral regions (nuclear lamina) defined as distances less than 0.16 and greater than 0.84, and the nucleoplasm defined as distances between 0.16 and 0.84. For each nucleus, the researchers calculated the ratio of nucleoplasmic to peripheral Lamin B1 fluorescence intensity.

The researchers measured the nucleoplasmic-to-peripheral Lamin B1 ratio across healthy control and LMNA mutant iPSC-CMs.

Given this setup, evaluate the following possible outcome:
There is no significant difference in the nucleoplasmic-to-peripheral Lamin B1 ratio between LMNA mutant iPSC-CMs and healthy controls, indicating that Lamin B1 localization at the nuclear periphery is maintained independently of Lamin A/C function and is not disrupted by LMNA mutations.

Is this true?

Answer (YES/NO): NO